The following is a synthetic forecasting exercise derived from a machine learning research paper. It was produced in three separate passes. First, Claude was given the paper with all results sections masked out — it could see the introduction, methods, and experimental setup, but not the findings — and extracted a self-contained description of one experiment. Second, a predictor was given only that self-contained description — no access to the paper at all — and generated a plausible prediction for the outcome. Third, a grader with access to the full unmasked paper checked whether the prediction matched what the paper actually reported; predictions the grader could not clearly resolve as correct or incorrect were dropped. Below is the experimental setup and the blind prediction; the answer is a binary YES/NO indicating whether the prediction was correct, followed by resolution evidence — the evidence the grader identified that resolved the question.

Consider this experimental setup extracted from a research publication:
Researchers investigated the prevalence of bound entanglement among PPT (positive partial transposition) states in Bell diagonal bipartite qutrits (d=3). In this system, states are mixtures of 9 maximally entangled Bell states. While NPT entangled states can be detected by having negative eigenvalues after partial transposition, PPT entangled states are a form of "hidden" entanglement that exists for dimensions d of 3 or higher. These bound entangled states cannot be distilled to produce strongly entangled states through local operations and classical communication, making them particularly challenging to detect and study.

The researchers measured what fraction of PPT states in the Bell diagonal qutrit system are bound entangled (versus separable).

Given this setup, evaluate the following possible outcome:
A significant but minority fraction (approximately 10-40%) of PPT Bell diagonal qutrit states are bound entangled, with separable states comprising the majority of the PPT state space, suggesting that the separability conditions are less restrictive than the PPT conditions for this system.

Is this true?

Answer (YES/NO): YES